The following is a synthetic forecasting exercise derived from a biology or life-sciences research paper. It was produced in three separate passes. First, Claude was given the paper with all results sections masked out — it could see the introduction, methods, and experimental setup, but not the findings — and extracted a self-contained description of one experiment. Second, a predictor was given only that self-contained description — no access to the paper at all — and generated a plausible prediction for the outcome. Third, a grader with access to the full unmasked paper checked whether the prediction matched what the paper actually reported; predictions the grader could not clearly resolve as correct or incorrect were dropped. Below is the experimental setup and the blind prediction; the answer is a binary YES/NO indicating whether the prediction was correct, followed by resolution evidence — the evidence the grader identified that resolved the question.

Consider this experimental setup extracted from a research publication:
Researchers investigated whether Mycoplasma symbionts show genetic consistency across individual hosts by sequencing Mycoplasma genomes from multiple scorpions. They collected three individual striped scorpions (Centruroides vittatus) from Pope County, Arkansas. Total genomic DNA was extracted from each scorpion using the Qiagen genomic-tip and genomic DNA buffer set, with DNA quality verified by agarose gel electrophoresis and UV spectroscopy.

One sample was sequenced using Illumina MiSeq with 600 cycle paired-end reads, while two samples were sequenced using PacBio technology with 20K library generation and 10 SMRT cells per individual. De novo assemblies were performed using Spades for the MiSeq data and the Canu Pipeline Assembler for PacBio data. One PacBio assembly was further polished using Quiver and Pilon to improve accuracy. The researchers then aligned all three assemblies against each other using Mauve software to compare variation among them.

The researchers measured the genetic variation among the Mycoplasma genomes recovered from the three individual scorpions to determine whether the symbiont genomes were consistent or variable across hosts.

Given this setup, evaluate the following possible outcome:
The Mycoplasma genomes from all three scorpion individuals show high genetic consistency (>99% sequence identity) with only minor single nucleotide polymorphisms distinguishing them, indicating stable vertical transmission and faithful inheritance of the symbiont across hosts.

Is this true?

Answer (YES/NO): YES